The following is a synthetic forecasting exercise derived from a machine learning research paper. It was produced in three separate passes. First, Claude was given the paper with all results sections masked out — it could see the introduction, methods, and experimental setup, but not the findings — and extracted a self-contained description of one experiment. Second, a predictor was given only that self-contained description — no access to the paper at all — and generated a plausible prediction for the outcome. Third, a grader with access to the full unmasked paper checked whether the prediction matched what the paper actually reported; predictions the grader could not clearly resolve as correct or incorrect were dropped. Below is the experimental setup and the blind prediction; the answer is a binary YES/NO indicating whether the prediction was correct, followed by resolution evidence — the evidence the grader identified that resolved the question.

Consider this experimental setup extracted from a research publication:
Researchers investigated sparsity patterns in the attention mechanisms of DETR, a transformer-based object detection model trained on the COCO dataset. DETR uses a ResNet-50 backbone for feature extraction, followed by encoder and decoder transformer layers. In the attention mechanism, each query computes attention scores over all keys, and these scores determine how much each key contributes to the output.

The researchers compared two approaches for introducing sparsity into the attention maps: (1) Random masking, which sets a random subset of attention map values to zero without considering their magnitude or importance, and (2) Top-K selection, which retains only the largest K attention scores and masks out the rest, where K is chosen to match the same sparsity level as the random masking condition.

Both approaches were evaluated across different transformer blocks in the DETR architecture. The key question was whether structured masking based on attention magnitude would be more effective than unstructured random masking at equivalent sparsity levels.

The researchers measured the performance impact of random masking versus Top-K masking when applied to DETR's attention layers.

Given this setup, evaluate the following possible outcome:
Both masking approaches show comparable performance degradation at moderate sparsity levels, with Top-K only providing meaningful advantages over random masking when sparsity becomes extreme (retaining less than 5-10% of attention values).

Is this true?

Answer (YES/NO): NO